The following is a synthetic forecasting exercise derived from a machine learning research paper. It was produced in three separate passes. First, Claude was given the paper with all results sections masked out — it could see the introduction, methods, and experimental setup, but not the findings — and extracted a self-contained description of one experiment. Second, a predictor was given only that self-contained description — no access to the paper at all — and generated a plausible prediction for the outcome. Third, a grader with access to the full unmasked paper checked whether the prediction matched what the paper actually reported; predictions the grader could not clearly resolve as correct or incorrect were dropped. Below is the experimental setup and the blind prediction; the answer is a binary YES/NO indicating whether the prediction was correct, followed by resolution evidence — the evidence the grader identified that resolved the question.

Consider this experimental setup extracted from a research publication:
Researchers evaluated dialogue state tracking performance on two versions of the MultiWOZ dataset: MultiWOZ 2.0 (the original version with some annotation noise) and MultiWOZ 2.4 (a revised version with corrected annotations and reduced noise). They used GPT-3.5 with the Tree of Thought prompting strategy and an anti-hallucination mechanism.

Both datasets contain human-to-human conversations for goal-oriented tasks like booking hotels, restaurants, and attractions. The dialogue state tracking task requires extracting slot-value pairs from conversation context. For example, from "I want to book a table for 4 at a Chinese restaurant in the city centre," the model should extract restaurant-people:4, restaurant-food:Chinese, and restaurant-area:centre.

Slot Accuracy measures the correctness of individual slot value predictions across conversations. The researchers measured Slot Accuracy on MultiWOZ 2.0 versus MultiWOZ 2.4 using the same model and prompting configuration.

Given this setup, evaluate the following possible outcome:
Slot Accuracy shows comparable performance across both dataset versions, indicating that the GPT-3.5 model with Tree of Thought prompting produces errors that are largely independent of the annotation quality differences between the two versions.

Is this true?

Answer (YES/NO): NO